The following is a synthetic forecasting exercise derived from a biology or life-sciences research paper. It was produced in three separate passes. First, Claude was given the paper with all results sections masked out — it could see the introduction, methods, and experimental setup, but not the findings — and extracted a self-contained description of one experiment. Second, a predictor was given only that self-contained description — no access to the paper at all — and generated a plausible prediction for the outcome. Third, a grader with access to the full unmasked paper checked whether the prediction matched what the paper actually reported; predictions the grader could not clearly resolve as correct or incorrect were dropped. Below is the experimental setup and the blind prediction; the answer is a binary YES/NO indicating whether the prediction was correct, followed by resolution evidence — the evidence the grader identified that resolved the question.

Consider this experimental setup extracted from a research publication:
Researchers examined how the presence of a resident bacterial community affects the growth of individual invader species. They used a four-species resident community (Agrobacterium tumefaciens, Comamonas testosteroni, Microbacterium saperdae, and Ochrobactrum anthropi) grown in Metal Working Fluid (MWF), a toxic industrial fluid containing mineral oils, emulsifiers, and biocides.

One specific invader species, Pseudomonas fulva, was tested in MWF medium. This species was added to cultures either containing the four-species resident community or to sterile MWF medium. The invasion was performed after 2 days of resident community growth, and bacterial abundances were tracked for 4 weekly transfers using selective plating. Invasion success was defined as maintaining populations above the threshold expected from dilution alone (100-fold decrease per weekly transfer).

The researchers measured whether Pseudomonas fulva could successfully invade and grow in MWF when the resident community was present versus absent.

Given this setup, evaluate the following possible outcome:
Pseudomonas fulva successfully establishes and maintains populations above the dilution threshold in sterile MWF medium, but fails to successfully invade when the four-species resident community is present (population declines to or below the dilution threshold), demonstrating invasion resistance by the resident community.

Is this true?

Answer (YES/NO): NO